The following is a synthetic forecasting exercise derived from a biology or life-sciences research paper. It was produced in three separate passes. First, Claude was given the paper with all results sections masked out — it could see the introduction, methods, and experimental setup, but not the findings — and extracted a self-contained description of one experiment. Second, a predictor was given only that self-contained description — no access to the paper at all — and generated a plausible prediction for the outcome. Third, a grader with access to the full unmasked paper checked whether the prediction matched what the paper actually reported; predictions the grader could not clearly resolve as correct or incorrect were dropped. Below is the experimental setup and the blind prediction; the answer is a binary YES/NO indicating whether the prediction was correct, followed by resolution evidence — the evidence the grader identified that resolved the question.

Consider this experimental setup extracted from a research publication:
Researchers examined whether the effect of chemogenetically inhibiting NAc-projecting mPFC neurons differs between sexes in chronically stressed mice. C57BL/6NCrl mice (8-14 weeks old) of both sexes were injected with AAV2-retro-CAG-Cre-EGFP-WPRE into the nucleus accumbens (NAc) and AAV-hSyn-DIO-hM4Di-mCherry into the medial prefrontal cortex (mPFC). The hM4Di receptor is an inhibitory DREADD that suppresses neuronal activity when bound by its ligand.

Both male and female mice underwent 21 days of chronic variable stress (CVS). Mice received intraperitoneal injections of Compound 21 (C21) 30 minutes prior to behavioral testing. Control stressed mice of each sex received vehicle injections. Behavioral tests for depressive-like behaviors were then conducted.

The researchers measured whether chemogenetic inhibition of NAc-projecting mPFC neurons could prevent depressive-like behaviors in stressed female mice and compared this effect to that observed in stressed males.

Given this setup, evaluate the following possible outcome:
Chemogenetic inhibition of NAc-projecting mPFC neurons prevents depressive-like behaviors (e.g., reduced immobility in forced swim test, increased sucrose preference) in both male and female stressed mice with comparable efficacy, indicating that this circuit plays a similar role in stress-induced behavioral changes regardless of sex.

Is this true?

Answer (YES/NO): NO